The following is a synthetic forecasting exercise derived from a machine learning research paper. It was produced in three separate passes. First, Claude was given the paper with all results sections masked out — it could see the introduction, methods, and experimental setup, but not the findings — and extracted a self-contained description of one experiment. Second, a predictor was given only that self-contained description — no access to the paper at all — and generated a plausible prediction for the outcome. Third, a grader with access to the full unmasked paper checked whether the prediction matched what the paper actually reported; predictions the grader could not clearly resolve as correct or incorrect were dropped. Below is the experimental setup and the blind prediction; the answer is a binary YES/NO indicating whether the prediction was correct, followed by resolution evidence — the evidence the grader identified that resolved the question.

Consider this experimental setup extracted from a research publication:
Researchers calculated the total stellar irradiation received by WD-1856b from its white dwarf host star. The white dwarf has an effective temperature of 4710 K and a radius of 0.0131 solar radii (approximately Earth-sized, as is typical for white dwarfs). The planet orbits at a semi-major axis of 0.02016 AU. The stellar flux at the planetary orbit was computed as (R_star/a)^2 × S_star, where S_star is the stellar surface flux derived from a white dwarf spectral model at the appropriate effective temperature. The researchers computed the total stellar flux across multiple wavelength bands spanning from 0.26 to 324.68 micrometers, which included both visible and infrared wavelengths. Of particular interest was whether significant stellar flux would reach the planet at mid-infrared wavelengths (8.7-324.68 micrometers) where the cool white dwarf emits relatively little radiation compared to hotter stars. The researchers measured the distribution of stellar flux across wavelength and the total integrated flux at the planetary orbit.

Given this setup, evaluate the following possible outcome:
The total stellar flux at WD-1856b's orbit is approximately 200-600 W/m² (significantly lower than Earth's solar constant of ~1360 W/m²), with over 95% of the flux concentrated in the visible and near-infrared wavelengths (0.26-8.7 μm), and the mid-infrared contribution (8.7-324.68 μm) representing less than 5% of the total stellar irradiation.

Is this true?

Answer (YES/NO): YES